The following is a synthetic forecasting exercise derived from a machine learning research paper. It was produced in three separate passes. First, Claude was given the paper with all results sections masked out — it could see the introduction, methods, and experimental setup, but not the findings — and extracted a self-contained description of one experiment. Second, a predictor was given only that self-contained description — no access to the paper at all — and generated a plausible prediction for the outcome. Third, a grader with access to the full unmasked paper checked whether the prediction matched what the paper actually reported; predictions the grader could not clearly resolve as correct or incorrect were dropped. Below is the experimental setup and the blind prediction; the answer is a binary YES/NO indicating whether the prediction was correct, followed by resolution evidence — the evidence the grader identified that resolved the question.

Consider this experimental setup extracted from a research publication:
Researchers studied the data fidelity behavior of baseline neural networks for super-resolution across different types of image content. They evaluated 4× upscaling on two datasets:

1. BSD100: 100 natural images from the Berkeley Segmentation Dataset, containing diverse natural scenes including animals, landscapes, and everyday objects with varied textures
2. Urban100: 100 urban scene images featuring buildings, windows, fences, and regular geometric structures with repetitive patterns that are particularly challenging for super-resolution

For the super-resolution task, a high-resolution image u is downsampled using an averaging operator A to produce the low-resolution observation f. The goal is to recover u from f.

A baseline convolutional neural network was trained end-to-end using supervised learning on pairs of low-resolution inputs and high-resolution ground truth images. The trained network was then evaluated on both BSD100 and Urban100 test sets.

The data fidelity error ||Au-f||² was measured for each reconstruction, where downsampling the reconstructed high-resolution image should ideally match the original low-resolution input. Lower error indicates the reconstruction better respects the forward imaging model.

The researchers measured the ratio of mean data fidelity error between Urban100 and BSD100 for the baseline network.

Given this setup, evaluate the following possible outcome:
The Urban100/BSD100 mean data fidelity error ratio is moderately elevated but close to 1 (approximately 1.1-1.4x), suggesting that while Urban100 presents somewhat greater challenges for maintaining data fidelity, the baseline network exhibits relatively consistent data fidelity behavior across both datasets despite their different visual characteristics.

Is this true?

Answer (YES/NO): NO